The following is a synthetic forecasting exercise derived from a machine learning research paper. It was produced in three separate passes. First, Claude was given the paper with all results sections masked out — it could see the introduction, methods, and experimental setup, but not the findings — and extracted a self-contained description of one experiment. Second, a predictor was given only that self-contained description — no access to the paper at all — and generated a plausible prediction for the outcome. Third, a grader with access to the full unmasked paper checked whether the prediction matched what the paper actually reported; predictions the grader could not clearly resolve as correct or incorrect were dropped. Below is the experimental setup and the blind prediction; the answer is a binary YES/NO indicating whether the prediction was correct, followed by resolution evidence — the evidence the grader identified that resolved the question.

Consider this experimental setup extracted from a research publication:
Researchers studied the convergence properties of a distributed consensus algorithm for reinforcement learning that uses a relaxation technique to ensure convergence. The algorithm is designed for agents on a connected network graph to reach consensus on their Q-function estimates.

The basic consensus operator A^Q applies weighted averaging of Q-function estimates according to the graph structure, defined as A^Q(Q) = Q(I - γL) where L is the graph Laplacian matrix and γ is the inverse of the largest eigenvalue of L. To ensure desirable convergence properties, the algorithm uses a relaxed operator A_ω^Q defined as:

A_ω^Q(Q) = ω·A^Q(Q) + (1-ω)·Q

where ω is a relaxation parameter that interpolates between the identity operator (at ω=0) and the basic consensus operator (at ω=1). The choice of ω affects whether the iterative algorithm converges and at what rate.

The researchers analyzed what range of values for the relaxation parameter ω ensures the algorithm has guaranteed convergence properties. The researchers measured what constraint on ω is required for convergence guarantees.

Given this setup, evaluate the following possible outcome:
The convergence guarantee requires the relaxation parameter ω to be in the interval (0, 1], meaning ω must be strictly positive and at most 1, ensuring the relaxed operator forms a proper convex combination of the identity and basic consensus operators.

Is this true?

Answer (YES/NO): NO